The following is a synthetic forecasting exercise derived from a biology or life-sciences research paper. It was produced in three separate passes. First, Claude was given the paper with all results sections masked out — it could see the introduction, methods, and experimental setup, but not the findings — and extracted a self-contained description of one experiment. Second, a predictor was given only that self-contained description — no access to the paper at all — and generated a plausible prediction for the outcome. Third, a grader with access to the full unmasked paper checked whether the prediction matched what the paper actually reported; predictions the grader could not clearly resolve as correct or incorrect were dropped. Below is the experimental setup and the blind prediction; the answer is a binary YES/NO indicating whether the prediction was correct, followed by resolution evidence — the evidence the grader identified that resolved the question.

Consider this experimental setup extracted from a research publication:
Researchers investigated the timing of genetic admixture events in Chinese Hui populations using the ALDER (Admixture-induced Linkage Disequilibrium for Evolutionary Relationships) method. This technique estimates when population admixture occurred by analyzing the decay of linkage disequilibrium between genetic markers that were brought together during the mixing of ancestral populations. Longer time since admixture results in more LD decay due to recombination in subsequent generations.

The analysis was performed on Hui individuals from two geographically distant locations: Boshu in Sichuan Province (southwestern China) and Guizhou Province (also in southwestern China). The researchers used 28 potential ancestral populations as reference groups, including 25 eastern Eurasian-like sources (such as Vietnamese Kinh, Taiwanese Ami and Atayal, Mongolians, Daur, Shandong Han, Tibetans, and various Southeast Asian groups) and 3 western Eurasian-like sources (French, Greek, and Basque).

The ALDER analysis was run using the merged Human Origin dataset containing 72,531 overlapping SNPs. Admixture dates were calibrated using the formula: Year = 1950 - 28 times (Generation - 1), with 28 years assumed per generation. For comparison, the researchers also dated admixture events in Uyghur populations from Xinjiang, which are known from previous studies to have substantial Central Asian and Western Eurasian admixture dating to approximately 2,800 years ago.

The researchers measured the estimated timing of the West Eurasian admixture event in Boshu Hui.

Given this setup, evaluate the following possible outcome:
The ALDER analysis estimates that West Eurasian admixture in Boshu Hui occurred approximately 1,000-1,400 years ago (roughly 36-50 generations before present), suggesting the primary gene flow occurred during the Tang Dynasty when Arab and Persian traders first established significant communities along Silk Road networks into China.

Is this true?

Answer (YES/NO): NO